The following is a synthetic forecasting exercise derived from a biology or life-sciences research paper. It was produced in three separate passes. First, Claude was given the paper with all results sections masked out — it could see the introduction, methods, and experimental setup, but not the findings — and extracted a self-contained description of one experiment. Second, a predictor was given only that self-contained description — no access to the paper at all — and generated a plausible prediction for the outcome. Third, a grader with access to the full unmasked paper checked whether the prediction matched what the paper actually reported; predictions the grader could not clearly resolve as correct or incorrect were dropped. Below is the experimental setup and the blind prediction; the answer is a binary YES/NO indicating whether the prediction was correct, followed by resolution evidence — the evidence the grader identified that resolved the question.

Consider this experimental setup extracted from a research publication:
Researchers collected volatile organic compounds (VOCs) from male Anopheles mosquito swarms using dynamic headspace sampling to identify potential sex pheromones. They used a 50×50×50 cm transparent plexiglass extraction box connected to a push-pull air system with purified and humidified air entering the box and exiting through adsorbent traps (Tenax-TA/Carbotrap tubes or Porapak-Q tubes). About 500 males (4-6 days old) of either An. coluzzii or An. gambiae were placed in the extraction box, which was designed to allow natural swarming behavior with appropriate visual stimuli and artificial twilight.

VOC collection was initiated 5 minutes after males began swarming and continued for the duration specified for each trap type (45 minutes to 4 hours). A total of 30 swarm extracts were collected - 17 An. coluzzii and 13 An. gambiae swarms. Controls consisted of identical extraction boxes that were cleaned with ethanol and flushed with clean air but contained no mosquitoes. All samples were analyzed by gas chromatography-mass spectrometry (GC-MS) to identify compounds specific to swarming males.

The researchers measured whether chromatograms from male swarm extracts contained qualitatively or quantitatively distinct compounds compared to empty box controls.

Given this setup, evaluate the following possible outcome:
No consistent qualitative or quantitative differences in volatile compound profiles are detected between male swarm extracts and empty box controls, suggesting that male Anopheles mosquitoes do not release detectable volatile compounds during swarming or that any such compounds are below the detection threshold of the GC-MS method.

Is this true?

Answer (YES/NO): YES